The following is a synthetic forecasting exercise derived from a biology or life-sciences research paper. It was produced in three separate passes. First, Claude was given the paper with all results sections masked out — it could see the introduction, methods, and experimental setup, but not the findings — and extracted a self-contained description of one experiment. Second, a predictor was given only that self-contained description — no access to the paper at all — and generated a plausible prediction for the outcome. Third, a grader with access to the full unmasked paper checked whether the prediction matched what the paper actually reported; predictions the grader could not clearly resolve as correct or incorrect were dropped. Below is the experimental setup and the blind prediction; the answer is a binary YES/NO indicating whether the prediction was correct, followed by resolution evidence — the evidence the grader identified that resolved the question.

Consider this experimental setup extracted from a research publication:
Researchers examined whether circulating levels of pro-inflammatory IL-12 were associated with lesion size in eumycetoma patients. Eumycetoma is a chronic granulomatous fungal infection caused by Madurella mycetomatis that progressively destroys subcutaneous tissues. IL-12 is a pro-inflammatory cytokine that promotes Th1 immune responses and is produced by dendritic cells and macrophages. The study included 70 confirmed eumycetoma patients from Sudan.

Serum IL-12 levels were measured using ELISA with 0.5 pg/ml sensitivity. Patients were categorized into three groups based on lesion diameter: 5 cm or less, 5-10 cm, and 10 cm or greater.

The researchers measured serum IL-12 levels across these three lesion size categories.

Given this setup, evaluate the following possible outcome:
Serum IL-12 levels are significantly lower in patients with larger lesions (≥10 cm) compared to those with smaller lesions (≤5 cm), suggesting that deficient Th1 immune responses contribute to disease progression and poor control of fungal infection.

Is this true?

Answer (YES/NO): YES